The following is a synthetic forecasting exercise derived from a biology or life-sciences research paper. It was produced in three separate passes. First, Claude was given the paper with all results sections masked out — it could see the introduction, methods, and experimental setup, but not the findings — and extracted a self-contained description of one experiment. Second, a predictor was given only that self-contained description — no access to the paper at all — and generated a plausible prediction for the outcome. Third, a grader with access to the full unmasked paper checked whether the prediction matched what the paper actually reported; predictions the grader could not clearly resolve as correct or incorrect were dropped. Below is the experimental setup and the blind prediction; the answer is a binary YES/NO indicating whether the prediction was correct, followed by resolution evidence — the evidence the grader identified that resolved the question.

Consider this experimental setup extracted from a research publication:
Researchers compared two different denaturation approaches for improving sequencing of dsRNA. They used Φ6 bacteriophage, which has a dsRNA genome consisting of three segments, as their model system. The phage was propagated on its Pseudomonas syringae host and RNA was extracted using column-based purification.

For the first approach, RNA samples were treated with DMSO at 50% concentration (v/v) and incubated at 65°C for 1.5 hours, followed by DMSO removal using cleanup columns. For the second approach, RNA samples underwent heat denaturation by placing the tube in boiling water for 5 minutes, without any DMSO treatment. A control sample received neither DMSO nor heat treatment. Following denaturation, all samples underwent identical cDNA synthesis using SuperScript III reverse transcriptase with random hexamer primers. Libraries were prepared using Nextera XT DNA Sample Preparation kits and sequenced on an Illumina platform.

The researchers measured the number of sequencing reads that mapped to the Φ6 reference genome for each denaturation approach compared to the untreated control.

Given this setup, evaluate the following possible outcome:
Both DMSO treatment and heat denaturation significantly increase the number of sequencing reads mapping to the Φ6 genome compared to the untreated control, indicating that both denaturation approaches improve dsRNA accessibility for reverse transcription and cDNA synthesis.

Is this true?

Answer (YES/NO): YES